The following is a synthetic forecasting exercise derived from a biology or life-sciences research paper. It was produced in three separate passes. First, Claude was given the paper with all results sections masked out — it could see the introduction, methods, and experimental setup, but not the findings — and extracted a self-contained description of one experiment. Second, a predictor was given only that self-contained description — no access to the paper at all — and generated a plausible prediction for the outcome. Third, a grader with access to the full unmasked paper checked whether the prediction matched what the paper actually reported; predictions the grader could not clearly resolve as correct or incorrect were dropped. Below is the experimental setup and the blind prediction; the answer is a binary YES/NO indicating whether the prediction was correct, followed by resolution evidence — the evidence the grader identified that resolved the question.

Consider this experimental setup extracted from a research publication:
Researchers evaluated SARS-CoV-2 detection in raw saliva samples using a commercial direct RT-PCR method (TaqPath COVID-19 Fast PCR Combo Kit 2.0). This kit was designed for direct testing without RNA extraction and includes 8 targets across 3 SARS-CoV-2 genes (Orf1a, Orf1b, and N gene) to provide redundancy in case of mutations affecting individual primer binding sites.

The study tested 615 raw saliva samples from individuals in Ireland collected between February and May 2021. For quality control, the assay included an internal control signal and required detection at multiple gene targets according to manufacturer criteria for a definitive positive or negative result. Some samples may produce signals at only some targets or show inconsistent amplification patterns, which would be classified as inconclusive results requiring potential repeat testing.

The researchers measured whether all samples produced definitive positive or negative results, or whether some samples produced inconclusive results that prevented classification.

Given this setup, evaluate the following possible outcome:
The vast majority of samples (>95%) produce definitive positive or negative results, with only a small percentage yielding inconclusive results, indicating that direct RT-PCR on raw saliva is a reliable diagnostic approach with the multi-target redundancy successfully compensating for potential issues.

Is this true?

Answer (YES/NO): YES